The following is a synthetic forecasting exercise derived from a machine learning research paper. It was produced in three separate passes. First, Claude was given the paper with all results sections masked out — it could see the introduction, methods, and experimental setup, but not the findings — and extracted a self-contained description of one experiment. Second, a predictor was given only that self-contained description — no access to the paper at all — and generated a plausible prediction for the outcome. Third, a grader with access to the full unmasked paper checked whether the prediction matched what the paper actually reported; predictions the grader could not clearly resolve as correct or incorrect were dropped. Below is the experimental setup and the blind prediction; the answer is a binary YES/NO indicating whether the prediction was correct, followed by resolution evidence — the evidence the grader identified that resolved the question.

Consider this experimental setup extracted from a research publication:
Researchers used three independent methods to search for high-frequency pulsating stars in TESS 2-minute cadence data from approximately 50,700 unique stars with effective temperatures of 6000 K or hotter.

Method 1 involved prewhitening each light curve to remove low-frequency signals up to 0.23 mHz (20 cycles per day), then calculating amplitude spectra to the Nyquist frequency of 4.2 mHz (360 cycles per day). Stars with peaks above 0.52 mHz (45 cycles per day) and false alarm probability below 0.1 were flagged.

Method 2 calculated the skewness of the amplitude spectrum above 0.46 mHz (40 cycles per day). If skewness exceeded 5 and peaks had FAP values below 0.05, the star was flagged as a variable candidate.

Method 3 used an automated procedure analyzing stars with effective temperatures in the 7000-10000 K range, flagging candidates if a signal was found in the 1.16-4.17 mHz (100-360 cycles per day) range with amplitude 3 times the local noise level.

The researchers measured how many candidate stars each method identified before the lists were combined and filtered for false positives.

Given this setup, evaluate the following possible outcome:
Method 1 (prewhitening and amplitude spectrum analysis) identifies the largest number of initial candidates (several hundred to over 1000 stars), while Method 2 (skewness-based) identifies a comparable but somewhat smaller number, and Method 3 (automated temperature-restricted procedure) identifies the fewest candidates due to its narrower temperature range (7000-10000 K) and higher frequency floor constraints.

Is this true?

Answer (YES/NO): NO